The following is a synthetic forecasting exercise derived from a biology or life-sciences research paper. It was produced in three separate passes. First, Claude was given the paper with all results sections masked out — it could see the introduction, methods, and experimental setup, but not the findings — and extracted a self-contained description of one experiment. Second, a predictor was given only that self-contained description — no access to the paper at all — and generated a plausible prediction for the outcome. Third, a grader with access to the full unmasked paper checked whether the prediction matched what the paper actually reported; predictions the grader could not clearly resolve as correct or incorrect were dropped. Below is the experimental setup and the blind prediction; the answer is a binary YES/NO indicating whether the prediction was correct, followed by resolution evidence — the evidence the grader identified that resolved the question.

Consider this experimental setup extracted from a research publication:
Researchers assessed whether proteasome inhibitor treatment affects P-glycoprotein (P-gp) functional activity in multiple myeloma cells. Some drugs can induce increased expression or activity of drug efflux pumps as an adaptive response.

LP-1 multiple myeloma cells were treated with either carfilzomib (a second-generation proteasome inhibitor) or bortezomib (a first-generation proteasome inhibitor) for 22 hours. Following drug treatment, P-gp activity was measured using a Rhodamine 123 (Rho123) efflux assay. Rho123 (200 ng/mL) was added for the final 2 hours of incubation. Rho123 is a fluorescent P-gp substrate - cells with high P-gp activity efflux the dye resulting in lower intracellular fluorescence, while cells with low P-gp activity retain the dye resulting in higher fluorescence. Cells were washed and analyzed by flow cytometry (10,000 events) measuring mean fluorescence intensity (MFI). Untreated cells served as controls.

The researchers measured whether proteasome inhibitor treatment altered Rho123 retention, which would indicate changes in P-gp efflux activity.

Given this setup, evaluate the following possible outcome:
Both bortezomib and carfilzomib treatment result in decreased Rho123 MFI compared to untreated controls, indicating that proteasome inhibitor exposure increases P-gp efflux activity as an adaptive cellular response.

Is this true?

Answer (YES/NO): NO